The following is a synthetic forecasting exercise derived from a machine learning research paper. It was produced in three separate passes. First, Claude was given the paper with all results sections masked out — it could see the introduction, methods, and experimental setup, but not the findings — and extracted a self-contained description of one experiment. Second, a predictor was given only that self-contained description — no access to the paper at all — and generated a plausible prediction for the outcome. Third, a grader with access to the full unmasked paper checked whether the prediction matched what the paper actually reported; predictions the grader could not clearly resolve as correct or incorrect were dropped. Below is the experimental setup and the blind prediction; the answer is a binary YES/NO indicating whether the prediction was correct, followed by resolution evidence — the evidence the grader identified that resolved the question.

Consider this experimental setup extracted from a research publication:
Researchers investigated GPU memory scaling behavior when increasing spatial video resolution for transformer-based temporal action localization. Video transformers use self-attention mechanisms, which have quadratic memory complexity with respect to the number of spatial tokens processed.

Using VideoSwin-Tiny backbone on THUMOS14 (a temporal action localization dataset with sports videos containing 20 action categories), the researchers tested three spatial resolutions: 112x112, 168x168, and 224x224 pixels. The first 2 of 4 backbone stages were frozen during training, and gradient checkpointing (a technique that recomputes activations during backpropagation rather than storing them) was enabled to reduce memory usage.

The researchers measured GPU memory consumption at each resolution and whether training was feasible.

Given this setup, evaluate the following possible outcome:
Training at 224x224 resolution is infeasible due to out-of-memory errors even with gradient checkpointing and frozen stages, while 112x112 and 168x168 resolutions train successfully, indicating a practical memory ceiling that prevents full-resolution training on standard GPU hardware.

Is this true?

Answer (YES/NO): YES